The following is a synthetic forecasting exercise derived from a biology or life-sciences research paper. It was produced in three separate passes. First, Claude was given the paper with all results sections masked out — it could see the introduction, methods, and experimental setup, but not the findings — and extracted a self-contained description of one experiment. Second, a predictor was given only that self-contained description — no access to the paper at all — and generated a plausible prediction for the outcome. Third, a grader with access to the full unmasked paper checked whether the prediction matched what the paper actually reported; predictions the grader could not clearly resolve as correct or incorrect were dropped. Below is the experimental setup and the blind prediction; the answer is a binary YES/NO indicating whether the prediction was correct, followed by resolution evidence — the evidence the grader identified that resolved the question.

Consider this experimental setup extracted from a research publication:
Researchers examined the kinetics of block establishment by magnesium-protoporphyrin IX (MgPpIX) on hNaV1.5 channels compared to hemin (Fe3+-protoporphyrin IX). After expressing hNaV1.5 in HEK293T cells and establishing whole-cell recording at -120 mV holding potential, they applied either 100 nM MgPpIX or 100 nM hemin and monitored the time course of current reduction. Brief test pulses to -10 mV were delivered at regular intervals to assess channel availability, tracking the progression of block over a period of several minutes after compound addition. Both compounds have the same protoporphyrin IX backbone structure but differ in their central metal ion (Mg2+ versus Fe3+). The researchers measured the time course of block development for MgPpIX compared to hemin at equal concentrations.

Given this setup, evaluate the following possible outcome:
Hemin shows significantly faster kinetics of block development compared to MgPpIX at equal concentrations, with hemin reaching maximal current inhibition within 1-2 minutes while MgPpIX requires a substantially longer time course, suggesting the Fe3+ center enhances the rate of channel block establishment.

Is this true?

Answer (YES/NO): NO